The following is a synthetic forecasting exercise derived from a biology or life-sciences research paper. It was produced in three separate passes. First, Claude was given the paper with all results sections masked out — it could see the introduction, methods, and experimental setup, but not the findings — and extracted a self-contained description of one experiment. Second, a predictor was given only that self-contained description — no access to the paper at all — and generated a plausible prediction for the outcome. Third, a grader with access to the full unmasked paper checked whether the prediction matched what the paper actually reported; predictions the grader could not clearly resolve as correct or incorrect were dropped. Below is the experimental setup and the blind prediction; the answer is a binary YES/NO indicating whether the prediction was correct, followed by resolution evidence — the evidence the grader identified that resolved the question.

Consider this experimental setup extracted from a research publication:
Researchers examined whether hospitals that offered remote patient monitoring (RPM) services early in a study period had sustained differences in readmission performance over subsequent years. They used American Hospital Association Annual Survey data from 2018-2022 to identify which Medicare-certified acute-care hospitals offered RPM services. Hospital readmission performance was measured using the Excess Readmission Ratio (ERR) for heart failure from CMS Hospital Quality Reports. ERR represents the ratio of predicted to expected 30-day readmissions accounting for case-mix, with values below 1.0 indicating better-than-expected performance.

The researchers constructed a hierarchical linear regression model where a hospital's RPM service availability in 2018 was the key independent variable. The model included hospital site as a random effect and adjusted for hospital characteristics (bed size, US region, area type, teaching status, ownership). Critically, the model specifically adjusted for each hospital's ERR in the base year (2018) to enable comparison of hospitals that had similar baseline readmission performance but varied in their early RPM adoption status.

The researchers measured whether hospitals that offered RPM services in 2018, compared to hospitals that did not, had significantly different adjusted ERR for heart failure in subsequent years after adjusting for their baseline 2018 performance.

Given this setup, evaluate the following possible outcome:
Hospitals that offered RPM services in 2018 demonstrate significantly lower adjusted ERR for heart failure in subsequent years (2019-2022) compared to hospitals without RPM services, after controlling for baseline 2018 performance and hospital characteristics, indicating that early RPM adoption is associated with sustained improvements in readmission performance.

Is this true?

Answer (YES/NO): YES